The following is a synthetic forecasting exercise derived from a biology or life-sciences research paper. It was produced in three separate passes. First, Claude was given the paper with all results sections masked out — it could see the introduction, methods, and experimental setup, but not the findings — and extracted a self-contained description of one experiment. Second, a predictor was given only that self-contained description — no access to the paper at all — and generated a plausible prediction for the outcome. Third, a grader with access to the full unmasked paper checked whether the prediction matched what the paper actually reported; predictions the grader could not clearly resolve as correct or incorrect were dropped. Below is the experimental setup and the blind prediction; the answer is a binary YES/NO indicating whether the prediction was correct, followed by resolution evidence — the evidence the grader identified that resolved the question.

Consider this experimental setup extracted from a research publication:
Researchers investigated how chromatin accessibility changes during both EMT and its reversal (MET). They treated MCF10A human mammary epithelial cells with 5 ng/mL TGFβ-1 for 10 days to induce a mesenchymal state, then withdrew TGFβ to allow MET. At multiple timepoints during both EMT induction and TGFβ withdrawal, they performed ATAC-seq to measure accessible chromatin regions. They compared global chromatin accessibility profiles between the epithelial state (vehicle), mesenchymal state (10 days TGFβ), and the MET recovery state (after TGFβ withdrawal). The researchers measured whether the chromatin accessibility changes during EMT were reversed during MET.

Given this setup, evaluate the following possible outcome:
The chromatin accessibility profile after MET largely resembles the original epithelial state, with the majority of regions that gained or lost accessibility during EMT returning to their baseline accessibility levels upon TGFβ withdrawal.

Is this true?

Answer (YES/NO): YES